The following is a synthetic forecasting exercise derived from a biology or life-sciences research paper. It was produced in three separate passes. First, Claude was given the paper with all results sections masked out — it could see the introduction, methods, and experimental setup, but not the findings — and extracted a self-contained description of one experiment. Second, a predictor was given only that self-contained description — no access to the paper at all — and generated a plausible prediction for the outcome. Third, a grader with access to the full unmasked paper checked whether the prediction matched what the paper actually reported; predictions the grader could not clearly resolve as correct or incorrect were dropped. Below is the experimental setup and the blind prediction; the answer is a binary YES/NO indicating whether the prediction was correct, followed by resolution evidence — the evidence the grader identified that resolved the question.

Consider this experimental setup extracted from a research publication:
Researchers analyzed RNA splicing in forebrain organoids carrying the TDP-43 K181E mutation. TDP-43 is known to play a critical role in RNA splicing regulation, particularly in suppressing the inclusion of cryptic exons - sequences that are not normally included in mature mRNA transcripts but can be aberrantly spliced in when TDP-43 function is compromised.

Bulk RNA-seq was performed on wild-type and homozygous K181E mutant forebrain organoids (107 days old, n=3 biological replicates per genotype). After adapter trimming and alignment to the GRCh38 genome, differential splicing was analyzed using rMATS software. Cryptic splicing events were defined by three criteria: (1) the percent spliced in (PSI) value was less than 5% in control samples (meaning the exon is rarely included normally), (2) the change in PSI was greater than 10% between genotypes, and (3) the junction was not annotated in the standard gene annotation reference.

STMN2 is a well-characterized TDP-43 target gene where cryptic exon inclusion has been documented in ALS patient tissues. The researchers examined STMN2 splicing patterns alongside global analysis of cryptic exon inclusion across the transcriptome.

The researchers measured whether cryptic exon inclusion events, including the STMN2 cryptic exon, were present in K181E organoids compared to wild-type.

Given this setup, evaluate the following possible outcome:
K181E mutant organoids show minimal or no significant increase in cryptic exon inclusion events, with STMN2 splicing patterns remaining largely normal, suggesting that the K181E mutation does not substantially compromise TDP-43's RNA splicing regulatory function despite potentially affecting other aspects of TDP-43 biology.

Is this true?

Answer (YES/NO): NO